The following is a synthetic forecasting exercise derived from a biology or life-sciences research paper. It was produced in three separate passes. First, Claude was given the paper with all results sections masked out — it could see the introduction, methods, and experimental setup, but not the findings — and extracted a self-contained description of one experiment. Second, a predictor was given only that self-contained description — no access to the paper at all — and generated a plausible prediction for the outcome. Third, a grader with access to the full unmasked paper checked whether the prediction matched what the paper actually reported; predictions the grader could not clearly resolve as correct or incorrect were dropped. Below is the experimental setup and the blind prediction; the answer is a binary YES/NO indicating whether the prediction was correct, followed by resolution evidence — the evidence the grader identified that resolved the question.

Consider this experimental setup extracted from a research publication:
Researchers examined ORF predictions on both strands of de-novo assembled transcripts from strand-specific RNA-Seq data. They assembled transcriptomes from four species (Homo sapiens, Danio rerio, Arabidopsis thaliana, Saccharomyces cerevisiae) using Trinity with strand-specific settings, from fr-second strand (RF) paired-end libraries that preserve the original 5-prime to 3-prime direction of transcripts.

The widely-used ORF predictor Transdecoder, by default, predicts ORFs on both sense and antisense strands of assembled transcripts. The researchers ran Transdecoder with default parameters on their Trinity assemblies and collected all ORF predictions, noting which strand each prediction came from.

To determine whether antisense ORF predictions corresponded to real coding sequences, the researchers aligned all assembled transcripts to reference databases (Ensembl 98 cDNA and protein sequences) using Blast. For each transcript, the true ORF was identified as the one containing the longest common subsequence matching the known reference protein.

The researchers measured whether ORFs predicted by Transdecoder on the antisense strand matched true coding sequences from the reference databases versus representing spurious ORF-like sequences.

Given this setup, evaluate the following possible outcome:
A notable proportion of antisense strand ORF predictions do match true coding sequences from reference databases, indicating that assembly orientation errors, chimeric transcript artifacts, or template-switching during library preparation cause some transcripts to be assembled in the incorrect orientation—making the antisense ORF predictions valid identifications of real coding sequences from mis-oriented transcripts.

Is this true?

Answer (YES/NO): NO